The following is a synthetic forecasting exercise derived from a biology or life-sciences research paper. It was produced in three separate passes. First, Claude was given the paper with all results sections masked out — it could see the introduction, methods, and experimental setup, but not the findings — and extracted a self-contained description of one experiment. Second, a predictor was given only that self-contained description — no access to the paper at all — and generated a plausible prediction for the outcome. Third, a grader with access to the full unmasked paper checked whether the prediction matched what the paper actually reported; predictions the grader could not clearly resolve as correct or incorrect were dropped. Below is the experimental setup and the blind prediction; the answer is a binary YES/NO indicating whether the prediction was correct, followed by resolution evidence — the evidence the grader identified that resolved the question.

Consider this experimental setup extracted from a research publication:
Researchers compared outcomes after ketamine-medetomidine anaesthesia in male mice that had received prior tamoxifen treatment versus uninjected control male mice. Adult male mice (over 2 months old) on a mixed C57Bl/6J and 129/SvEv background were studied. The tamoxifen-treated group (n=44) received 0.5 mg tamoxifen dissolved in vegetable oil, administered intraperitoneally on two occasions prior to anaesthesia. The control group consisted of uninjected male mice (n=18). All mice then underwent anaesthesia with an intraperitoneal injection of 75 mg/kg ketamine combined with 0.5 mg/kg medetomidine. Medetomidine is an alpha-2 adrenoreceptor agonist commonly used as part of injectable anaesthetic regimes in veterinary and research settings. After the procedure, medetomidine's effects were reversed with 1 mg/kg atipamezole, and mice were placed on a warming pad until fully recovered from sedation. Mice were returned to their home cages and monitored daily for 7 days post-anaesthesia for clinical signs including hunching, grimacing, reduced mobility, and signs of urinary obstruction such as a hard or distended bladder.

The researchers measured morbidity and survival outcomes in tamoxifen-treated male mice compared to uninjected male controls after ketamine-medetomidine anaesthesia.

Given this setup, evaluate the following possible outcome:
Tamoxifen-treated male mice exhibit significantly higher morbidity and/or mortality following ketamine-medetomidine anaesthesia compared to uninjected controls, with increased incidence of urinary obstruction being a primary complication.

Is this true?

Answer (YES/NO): YES